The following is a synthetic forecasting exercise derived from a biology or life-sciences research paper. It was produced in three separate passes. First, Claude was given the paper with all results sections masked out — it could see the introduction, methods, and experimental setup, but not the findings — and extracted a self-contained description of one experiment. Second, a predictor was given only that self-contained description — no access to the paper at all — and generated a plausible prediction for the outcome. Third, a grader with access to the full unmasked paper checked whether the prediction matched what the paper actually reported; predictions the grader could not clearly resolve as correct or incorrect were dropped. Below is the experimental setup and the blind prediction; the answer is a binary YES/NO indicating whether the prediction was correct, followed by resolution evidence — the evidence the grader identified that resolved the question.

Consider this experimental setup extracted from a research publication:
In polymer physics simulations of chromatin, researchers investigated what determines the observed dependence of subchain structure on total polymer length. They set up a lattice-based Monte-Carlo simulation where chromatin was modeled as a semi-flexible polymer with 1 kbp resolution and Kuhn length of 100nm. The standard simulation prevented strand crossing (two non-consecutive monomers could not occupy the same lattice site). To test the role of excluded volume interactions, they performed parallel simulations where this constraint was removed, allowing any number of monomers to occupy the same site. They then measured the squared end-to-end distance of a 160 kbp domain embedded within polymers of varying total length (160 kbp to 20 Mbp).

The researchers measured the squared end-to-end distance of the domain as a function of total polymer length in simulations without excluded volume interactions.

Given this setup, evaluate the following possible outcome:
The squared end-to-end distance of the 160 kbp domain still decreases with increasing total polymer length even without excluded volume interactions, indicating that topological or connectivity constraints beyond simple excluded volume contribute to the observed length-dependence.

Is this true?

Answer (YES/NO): NO